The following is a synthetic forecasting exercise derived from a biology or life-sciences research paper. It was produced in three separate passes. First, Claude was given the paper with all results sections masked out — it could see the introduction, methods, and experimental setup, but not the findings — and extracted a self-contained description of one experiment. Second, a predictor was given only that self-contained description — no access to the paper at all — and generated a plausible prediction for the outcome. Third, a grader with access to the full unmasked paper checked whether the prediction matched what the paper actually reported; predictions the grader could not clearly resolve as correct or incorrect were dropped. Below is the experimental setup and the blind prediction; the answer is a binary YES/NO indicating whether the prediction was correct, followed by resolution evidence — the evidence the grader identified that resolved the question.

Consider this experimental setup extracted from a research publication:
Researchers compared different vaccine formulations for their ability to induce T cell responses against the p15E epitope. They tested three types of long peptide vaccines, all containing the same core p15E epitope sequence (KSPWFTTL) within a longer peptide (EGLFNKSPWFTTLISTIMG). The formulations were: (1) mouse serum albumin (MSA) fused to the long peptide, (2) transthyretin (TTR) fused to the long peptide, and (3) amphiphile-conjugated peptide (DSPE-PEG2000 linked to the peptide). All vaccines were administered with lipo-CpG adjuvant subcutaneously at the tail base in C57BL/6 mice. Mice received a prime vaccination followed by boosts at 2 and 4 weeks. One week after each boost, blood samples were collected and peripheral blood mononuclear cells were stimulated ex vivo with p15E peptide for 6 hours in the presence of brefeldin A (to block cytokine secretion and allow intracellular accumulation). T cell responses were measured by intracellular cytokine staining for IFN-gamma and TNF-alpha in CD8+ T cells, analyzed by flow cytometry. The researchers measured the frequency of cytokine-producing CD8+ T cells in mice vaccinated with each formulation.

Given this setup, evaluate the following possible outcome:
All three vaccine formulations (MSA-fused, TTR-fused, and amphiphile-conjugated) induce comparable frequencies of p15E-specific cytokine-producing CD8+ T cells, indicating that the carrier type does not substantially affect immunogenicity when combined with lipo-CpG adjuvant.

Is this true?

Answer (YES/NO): NO